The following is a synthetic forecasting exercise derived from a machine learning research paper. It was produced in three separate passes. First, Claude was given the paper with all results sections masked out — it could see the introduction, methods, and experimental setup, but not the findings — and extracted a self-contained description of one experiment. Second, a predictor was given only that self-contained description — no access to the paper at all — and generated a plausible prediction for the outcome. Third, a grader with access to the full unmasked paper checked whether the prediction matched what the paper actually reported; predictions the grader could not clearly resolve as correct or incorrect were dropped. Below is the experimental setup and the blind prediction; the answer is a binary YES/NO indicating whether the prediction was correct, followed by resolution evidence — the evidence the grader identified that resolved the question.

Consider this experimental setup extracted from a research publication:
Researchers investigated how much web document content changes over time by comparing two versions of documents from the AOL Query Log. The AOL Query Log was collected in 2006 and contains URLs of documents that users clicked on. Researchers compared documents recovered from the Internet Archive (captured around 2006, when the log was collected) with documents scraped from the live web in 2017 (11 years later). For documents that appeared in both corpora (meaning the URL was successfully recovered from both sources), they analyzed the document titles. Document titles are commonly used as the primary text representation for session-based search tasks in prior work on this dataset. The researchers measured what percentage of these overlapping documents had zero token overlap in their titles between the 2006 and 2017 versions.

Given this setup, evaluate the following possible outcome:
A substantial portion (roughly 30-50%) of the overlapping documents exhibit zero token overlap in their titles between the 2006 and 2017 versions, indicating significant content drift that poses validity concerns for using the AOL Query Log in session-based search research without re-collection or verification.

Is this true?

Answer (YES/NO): NO